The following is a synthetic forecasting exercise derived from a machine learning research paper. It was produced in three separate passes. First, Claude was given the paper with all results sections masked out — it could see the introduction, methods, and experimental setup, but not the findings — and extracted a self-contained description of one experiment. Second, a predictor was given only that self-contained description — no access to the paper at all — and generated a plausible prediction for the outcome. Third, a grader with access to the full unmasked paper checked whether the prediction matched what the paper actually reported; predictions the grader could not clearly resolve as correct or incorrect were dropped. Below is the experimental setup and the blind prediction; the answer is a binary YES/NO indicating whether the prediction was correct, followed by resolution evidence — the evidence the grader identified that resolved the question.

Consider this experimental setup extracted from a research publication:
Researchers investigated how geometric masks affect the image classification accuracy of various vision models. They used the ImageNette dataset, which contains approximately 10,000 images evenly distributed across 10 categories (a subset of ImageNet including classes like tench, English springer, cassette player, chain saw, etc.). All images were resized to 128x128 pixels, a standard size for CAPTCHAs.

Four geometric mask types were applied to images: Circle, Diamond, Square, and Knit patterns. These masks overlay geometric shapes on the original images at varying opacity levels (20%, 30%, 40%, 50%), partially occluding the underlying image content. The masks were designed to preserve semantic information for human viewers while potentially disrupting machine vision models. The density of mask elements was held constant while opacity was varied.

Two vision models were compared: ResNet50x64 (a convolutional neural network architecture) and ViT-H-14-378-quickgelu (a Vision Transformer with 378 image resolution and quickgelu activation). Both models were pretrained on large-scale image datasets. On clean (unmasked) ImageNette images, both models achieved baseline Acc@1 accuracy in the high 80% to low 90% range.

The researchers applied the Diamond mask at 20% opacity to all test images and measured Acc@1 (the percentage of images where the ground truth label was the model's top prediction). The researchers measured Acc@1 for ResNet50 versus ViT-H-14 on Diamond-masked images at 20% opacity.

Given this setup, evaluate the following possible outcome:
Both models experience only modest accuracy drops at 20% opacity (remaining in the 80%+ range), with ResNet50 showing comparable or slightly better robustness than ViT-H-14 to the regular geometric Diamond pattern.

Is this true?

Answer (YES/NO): NO